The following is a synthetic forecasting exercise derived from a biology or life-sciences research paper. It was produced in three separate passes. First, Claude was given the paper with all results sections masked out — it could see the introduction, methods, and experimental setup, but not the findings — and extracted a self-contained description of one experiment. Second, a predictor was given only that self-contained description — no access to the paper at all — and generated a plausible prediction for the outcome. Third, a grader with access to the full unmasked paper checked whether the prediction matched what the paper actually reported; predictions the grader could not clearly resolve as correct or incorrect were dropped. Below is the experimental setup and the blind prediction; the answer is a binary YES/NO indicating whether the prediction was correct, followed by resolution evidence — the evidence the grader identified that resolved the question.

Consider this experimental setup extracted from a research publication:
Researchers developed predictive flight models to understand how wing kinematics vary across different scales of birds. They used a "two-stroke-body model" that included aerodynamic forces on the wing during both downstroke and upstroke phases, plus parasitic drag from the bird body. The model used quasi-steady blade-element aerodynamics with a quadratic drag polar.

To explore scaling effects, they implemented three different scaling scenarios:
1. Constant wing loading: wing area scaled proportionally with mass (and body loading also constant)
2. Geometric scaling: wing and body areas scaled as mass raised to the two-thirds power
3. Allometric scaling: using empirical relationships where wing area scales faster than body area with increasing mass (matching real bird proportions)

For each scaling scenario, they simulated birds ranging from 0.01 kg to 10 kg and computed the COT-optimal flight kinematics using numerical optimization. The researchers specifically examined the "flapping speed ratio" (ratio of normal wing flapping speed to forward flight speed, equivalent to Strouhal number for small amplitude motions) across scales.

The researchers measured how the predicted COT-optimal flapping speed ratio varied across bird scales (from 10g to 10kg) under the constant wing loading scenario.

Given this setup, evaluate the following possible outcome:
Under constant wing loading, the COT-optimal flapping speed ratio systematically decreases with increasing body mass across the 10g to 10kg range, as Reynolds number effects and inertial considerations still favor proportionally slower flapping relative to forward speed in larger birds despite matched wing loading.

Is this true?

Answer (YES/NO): NO